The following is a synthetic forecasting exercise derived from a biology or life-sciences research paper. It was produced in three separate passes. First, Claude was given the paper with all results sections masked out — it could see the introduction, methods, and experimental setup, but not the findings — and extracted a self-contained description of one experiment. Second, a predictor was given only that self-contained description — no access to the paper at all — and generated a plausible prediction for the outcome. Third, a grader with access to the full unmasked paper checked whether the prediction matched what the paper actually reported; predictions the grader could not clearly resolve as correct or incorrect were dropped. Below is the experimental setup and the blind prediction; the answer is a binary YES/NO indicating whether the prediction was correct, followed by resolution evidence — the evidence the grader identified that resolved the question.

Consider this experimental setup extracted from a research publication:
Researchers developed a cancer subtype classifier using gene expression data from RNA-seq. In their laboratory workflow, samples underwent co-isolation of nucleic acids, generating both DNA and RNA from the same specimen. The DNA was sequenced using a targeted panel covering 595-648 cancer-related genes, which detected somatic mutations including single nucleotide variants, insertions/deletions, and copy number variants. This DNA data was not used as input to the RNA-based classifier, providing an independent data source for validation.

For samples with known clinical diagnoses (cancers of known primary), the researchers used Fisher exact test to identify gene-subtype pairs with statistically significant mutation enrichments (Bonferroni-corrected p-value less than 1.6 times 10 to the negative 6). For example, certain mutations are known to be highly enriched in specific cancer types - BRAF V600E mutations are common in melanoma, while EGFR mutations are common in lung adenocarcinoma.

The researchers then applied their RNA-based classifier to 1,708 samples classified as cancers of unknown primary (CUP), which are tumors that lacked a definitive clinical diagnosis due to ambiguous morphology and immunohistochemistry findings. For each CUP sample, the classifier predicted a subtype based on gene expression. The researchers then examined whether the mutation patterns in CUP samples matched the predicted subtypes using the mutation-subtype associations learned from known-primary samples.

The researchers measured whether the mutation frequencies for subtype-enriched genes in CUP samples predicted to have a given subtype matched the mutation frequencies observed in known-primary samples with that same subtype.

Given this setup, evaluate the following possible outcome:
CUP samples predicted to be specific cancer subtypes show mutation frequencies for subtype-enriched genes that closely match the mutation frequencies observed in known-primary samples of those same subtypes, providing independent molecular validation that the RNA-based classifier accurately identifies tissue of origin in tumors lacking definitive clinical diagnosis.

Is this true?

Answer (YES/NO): YES